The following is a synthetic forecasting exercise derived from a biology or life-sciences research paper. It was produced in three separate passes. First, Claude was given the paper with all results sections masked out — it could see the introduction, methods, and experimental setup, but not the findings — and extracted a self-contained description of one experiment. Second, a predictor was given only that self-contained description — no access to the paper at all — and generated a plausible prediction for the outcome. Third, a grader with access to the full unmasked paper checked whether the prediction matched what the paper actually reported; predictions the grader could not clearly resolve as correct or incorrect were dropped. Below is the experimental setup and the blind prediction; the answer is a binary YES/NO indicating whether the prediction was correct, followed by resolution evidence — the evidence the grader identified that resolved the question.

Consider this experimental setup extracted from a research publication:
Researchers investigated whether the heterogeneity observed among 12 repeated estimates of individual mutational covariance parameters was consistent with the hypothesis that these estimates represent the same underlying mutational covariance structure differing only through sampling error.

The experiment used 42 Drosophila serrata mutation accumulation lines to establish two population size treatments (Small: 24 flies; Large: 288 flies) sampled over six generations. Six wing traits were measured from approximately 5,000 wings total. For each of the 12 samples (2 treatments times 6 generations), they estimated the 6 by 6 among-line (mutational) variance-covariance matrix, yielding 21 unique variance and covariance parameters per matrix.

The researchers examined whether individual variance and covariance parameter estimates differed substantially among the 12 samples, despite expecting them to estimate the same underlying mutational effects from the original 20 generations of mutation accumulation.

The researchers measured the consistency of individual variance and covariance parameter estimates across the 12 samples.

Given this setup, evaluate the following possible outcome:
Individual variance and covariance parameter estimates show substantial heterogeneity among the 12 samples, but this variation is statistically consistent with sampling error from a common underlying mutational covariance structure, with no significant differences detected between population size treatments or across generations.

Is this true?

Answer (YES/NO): NO